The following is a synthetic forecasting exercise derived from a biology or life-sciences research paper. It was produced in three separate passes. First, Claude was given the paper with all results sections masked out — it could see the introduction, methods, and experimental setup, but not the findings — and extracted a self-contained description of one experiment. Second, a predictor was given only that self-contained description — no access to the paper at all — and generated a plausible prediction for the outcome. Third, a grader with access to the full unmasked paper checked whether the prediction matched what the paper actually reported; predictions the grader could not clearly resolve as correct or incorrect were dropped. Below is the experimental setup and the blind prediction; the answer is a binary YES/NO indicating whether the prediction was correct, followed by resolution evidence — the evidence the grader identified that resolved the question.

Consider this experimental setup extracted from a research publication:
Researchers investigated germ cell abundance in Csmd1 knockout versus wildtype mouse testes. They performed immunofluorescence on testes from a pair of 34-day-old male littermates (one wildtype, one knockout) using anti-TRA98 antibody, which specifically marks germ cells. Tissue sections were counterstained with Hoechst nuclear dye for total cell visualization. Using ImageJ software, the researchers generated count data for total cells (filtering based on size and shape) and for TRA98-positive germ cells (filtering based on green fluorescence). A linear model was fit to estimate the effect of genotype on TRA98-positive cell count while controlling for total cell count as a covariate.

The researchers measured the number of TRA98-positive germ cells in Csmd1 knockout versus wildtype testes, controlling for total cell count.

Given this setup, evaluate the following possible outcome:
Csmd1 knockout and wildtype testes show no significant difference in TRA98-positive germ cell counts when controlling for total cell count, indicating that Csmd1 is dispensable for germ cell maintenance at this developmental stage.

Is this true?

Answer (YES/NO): NO